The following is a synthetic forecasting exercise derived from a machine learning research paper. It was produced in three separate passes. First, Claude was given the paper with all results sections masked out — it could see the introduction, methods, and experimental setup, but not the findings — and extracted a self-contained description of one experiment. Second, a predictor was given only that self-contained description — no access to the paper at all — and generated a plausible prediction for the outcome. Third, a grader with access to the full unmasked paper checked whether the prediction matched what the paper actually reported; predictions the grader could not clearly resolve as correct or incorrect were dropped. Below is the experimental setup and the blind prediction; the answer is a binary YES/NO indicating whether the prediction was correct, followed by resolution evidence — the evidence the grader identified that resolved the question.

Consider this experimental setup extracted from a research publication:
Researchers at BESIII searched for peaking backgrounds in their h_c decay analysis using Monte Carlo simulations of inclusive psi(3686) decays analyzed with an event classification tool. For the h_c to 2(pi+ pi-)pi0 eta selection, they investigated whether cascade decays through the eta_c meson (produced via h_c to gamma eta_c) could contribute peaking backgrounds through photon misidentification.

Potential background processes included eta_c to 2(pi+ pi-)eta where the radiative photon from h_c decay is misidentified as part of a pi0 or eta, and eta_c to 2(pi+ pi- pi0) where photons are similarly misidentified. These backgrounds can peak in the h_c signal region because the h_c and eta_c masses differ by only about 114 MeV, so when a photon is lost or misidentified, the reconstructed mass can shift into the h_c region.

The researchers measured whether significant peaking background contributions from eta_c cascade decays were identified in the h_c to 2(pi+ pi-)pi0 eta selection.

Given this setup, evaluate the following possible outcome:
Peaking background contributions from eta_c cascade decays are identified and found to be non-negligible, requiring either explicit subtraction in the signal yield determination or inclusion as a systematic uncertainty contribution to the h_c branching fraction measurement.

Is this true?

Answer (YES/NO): YES